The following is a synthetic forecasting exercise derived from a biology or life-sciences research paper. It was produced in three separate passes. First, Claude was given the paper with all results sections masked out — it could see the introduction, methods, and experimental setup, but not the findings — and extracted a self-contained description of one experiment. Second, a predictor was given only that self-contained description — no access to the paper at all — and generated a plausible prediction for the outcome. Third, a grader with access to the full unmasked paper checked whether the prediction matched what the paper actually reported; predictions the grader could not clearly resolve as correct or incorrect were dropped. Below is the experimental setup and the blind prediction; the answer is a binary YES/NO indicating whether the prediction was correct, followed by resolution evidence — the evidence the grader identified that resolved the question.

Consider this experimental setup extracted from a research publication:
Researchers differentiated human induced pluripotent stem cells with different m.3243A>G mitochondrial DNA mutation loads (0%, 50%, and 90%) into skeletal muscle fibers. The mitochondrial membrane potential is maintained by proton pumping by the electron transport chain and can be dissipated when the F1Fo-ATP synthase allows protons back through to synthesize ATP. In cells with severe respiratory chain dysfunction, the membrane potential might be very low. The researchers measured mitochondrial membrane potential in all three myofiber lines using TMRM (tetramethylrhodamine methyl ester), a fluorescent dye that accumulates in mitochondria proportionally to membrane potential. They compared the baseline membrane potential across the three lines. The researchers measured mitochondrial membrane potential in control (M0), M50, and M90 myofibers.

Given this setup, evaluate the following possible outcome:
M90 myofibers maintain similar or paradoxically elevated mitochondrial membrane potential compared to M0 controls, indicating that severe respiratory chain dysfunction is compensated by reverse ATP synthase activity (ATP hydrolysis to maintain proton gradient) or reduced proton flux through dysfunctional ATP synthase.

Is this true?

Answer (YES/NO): NO